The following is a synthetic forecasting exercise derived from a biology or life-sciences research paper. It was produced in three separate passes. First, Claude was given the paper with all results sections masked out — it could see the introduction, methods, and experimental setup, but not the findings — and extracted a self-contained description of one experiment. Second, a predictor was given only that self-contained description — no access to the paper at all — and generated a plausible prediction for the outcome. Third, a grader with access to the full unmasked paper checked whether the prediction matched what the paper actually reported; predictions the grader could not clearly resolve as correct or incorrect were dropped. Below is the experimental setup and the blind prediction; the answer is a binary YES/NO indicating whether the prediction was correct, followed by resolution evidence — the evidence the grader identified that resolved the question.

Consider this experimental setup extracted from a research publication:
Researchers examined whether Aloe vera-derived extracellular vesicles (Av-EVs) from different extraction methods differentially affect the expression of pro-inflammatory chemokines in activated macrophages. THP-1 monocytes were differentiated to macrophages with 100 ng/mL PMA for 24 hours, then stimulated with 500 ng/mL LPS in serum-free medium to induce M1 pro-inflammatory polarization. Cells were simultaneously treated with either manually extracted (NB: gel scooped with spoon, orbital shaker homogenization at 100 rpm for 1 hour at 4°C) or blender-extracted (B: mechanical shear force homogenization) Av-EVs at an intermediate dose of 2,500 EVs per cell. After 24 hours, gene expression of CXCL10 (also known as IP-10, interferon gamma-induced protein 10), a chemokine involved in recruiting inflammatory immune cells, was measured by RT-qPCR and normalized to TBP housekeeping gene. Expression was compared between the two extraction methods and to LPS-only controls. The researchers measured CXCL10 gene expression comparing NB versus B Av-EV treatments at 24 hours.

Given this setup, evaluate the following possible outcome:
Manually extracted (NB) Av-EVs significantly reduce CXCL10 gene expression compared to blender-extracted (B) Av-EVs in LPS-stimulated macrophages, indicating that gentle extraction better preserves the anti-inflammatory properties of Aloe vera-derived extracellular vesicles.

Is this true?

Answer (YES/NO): NO